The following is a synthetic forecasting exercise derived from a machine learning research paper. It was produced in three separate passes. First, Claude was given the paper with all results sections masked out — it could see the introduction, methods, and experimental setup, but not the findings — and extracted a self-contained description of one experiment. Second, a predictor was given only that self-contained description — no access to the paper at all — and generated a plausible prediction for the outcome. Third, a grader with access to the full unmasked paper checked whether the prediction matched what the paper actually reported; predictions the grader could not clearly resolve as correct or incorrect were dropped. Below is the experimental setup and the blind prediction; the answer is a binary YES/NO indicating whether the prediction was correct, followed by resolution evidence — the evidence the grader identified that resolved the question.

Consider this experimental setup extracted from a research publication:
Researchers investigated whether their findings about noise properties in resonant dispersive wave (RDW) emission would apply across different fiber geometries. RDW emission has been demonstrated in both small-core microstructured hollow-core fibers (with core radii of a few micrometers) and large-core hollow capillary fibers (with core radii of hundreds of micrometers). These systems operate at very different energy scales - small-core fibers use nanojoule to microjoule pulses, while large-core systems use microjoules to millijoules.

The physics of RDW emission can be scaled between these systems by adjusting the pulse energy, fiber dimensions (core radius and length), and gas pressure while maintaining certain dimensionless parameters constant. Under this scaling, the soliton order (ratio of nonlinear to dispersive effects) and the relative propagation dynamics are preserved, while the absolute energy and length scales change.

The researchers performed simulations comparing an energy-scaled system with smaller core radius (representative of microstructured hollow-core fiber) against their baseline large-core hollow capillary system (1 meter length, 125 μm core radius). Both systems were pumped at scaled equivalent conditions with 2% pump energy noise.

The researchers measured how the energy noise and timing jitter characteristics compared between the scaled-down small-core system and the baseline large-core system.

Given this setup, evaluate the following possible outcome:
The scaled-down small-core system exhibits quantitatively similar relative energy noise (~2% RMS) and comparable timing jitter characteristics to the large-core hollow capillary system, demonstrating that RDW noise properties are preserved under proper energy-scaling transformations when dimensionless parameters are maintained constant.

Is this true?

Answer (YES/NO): YES